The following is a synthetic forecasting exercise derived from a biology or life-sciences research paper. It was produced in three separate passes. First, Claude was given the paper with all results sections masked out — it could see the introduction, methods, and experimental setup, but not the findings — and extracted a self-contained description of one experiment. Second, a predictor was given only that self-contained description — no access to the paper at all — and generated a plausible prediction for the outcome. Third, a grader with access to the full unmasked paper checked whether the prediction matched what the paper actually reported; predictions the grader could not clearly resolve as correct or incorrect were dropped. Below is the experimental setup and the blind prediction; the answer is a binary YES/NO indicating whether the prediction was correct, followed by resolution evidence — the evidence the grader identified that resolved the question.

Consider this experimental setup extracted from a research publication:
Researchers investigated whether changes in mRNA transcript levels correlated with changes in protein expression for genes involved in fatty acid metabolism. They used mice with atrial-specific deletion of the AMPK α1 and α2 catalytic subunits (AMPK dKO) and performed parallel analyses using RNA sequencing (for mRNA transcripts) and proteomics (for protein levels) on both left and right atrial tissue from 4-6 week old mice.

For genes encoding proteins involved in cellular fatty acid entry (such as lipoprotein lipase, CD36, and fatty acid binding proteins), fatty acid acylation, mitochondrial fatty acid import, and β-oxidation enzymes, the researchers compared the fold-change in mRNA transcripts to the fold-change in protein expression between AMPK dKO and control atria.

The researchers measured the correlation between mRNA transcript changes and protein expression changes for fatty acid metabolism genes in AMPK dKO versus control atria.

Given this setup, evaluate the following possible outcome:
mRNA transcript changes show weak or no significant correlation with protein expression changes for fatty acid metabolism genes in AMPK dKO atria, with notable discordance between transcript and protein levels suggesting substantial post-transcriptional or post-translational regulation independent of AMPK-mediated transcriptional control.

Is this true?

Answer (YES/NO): NO